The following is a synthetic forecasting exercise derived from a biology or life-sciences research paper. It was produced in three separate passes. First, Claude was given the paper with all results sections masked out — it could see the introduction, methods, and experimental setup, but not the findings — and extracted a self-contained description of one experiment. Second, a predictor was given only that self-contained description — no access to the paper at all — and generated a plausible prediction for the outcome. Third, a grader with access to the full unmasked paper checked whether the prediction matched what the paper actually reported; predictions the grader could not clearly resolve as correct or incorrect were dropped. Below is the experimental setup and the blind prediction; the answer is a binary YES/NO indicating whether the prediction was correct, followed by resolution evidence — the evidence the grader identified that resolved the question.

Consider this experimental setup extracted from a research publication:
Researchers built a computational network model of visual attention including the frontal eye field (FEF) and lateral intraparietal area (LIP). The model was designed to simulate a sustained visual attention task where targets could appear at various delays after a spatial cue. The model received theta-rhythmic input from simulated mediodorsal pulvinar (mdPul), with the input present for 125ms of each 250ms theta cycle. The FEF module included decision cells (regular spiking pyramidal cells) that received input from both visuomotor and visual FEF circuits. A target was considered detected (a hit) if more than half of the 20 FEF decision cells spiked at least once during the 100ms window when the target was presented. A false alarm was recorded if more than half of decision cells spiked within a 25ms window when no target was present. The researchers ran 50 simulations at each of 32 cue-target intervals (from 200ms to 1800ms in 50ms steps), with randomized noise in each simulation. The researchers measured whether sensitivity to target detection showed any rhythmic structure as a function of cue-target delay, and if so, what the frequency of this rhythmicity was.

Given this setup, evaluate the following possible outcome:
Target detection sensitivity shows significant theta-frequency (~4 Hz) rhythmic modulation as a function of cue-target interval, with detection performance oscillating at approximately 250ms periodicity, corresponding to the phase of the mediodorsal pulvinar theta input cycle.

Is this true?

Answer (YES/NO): NO